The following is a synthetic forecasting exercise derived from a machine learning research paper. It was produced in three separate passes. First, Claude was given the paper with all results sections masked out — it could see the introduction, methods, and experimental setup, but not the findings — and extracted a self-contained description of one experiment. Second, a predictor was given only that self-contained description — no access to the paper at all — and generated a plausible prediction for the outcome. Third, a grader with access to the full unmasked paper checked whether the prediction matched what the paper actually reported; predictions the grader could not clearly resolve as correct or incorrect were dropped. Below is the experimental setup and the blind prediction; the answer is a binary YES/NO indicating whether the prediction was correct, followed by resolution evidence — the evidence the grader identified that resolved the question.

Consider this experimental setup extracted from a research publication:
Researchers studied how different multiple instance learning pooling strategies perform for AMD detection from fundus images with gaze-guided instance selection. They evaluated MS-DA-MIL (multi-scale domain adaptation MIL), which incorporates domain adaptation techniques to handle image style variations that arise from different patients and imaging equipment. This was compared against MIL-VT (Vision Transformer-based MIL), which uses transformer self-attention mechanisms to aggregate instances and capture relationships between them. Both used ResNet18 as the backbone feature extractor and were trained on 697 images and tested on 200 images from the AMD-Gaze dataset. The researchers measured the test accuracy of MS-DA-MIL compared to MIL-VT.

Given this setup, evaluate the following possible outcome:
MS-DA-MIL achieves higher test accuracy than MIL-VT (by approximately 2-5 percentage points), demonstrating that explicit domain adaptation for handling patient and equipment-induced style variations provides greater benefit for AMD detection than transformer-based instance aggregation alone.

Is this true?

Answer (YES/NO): NO